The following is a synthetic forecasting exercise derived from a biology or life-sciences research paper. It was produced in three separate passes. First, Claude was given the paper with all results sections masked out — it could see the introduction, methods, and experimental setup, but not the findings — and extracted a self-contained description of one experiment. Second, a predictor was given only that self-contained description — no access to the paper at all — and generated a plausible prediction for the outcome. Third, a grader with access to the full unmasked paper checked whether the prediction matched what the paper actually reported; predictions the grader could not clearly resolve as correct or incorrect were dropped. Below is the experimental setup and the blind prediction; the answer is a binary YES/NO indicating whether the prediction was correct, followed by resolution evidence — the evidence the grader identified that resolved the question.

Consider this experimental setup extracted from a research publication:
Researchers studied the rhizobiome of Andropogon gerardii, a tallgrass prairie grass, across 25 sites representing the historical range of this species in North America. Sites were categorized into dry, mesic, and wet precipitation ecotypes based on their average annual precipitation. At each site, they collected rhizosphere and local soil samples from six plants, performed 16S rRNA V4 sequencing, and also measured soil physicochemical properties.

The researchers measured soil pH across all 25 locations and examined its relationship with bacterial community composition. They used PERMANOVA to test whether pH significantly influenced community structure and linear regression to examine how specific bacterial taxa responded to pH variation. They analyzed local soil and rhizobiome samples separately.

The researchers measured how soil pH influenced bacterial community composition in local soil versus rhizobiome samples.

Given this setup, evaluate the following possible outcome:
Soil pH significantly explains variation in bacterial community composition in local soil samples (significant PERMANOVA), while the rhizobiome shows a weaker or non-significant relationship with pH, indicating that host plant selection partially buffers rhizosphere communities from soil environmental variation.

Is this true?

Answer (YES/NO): YES